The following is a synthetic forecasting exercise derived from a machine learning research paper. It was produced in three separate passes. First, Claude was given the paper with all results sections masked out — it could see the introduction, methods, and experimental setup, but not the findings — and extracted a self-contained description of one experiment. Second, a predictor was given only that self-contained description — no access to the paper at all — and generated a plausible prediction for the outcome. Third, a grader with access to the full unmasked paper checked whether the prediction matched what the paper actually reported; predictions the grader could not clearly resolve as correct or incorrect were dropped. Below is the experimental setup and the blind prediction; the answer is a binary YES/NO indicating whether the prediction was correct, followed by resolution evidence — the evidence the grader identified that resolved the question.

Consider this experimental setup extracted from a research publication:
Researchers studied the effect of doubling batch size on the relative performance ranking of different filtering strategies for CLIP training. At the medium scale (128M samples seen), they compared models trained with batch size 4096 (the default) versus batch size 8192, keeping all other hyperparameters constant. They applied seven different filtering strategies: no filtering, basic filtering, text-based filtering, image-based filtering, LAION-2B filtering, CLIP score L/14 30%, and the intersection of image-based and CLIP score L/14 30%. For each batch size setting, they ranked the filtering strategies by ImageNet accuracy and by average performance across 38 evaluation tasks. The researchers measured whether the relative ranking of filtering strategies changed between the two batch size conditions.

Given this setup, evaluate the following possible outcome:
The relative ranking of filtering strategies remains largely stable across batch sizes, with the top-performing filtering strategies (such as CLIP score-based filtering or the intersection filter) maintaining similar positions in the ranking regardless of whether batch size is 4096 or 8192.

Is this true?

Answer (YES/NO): YES